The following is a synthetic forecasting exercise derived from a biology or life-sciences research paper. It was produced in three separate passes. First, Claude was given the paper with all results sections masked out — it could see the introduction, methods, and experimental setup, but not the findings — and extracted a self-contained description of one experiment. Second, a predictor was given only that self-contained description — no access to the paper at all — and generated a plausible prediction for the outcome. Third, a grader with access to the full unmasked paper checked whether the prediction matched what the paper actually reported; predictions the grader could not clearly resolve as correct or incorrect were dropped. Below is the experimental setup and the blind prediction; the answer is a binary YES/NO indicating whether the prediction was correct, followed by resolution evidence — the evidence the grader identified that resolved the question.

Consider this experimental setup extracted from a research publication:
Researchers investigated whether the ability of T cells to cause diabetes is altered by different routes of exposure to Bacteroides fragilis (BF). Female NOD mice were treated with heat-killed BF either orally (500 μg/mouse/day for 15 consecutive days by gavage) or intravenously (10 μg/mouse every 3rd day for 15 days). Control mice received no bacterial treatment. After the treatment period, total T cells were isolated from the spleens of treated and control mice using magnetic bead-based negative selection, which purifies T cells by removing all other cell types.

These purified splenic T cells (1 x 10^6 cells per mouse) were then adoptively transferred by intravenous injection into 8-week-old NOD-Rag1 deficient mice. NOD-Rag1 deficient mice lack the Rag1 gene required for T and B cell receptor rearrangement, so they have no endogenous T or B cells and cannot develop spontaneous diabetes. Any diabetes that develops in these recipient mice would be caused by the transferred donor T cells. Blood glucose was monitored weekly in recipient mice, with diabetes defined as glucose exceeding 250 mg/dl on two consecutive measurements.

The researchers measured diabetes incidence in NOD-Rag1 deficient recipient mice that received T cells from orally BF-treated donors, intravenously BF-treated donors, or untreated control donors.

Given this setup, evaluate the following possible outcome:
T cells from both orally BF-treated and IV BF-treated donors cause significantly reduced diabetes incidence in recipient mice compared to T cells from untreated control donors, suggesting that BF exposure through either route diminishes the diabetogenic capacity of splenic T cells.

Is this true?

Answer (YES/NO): NO